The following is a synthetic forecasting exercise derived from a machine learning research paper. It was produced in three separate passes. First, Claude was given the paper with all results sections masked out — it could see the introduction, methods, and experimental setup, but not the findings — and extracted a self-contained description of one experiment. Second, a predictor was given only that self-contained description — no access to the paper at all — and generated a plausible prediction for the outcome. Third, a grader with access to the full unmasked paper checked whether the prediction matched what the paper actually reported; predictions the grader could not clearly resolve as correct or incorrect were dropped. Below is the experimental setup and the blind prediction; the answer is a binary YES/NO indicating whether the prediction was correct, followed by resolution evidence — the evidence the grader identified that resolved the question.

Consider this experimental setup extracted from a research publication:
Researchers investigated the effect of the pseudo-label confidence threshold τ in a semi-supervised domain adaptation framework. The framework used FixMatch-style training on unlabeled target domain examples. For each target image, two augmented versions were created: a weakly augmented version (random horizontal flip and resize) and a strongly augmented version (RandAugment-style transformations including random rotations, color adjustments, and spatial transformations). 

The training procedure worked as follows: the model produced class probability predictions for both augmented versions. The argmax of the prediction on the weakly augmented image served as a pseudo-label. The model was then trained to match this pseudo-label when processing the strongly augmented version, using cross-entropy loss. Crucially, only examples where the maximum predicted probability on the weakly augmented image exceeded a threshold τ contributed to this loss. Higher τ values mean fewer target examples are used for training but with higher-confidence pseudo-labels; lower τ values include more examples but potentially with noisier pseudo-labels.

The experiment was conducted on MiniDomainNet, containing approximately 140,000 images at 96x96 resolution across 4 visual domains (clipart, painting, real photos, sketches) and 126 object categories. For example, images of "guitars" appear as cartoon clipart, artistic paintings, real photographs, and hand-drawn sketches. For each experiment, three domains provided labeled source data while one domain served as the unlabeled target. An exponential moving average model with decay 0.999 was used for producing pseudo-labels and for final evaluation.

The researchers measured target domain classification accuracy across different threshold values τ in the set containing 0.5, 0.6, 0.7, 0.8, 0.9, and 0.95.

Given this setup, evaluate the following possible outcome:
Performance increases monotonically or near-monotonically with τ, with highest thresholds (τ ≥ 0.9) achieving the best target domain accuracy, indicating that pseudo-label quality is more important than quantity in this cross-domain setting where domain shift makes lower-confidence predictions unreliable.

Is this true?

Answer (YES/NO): YES